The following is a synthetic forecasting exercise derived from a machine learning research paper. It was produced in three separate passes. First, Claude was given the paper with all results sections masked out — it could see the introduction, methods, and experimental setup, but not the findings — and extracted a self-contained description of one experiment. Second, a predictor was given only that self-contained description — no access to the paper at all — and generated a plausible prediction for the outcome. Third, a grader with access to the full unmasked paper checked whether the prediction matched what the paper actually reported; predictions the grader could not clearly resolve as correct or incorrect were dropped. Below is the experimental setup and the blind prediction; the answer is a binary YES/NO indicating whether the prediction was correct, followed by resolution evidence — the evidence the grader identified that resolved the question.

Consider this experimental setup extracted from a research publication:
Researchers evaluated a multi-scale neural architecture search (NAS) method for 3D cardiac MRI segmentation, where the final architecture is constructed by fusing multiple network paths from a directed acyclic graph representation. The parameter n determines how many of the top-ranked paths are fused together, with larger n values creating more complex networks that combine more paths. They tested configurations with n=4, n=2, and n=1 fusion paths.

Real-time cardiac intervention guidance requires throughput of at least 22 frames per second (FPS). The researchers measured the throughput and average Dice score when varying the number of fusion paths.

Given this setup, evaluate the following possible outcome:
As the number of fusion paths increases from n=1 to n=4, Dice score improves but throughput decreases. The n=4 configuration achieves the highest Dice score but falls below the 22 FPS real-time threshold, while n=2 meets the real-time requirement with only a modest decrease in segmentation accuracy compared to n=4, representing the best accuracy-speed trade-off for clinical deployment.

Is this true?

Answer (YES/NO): YES